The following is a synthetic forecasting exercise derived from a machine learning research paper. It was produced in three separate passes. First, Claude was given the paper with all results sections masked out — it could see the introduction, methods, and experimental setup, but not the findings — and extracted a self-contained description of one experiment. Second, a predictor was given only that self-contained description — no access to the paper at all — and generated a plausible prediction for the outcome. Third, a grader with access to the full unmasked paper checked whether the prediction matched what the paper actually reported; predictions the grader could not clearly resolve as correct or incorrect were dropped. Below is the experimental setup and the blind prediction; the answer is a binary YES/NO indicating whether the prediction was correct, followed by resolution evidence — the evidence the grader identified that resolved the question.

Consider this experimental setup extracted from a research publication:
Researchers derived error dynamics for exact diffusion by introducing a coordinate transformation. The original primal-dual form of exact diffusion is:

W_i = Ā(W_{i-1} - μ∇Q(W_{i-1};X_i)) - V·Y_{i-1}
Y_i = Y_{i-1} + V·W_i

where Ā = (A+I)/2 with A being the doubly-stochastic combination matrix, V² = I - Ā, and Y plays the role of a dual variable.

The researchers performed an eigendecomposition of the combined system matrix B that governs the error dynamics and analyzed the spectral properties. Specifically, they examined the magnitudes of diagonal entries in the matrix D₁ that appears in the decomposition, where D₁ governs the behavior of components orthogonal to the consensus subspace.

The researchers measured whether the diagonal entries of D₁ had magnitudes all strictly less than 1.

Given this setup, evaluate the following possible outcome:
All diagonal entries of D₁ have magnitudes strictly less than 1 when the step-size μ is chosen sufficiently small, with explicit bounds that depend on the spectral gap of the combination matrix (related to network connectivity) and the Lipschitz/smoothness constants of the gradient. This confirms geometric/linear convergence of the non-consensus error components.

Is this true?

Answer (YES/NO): NO